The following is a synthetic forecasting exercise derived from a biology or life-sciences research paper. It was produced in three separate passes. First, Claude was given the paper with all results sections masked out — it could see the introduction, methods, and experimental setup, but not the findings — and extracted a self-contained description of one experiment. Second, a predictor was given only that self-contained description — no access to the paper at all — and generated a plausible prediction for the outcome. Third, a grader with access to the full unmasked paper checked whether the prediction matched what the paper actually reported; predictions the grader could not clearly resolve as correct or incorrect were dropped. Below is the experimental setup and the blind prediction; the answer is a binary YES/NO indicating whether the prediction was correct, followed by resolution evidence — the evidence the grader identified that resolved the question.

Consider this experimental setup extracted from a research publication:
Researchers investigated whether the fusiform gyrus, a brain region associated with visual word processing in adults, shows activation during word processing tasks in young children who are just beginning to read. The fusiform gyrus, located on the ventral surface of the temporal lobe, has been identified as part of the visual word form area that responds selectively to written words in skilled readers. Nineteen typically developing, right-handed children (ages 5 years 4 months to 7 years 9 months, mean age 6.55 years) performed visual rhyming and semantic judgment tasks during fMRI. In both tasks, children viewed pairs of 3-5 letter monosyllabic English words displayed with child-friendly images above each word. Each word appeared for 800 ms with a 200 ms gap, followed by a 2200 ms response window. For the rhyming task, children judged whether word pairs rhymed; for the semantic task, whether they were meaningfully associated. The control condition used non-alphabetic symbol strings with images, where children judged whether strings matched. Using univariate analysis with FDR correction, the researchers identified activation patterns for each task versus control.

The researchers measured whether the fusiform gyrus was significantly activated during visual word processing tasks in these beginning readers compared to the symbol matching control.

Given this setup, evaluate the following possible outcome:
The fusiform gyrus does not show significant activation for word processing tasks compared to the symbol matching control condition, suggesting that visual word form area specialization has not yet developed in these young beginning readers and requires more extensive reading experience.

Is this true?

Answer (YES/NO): NO